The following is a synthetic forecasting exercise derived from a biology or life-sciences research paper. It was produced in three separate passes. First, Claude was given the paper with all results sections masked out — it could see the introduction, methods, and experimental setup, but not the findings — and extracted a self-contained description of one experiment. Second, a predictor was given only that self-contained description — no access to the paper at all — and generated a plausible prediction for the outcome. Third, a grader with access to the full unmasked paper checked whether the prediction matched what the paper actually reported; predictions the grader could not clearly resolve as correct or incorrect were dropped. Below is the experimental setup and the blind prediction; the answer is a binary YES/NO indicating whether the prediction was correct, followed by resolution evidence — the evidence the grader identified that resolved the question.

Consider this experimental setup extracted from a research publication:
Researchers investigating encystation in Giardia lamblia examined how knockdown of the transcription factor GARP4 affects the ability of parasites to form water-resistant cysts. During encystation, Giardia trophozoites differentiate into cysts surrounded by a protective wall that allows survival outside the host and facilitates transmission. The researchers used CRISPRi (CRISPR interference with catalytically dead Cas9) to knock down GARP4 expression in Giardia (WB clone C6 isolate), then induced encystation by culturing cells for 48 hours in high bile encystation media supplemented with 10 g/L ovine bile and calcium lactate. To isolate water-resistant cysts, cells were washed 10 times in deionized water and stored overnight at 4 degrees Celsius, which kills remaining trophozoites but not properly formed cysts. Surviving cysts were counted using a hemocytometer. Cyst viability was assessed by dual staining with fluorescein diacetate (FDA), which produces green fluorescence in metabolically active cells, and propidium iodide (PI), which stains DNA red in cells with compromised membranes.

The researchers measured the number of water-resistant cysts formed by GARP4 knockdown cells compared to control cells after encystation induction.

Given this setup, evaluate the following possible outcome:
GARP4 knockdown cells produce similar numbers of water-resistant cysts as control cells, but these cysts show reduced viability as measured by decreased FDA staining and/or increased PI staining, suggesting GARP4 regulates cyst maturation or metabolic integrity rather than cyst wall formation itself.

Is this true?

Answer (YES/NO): NO